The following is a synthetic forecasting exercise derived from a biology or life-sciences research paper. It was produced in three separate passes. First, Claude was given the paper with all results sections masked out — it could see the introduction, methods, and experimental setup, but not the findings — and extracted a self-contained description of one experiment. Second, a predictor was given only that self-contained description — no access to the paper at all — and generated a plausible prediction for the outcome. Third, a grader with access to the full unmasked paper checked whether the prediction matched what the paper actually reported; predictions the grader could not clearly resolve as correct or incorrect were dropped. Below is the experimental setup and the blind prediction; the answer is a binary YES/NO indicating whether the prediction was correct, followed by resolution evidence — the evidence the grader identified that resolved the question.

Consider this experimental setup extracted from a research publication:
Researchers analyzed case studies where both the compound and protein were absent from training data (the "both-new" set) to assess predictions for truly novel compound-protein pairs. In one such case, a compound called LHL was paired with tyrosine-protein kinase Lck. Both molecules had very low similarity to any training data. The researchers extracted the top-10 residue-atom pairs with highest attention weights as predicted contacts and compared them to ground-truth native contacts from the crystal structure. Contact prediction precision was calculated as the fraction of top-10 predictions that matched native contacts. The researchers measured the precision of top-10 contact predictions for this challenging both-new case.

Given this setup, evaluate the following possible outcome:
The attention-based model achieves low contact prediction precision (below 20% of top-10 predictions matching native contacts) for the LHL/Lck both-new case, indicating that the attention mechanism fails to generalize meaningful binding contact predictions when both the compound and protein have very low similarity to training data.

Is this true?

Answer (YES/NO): NO